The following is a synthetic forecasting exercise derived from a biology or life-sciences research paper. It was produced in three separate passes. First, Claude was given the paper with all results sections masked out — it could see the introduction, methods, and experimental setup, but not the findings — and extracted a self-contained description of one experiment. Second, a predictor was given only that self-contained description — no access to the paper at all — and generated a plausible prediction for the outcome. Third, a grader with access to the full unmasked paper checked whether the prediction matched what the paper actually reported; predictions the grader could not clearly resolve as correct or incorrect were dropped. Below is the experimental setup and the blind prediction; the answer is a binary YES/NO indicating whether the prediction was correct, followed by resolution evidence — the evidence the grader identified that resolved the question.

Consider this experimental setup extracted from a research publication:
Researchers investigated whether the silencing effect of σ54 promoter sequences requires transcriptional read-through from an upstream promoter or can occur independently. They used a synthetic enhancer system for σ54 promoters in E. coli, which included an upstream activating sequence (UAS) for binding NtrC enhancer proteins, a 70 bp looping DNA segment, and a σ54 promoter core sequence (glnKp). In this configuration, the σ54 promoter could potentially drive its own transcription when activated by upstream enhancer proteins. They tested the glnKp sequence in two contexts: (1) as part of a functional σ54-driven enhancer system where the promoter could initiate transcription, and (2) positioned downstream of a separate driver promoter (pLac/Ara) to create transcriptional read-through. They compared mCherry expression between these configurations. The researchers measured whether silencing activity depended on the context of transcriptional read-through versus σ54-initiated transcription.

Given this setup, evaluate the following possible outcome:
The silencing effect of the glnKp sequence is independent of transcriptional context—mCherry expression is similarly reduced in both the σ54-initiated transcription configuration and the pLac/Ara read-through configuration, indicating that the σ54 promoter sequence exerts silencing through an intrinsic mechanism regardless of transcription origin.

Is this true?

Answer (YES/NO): NO